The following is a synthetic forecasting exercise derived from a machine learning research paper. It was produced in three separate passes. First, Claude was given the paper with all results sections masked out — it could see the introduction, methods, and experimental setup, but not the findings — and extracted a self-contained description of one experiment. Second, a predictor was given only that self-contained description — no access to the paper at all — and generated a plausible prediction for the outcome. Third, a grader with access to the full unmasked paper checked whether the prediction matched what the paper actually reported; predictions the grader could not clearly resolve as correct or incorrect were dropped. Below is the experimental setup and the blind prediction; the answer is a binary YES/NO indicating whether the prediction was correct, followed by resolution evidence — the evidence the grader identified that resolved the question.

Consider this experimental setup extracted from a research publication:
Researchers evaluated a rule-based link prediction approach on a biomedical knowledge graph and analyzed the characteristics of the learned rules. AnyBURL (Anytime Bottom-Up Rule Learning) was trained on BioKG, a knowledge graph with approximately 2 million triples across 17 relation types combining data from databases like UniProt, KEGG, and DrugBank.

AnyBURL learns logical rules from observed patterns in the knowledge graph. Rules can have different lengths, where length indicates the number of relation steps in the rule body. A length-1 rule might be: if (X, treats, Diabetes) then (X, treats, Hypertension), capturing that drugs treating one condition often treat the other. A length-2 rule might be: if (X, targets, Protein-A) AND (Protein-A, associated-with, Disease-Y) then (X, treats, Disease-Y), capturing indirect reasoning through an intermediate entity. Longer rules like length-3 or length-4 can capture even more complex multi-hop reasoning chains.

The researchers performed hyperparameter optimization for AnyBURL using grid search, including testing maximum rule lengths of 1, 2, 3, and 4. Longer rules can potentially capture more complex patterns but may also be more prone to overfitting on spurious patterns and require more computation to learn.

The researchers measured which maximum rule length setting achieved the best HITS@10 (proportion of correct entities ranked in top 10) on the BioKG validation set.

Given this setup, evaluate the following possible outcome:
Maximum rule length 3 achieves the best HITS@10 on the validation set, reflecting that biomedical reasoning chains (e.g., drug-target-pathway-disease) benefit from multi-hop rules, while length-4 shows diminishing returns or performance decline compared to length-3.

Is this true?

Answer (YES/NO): NO